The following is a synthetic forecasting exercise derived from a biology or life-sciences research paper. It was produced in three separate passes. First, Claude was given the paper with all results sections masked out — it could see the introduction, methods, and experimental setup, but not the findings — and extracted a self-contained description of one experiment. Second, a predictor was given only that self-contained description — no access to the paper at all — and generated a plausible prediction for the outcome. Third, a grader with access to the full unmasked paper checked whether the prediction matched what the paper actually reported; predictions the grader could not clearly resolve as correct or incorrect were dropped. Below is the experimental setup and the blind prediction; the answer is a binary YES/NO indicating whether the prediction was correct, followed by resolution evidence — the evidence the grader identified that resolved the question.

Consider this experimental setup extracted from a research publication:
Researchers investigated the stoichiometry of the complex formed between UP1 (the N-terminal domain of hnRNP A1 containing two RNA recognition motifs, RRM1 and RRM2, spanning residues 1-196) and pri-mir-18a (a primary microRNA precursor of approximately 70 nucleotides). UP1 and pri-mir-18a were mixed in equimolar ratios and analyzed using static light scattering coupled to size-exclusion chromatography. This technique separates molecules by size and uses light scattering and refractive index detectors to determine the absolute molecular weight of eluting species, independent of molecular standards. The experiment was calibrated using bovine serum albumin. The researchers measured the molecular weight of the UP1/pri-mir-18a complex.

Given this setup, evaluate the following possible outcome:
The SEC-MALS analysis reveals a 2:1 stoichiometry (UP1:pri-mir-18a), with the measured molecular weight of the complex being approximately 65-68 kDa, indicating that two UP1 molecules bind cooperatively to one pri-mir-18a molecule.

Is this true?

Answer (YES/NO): NO